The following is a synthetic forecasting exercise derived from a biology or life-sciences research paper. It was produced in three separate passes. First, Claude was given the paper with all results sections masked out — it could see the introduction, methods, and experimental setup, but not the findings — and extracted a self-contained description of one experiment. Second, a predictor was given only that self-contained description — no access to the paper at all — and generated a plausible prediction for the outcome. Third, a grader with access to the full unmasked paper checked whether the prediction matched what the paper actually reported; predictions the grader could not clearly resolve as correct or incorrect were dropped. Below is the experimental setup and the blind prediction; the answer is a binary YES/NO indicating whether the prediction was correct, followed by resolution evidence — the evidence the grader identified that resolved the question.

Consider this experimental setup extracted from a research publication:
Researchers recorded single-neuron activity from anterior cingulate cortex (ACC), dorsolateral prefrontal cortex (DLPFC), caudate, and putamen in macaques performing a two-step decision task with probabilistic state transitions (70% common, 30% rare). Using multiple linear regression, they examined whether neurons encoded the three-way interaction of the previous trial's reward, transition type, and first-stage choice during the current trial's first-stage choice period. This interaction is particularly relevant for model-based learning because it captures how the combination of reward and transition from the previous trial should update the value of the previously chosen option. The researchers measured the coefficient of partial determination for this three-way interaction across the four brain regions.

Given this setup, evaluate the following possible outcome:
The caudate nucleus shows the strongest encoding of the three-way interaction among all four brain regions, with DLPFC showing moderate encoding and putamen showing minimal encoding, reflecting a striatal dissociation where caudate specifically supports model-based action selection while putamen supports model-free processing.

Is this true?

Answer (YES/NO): NO